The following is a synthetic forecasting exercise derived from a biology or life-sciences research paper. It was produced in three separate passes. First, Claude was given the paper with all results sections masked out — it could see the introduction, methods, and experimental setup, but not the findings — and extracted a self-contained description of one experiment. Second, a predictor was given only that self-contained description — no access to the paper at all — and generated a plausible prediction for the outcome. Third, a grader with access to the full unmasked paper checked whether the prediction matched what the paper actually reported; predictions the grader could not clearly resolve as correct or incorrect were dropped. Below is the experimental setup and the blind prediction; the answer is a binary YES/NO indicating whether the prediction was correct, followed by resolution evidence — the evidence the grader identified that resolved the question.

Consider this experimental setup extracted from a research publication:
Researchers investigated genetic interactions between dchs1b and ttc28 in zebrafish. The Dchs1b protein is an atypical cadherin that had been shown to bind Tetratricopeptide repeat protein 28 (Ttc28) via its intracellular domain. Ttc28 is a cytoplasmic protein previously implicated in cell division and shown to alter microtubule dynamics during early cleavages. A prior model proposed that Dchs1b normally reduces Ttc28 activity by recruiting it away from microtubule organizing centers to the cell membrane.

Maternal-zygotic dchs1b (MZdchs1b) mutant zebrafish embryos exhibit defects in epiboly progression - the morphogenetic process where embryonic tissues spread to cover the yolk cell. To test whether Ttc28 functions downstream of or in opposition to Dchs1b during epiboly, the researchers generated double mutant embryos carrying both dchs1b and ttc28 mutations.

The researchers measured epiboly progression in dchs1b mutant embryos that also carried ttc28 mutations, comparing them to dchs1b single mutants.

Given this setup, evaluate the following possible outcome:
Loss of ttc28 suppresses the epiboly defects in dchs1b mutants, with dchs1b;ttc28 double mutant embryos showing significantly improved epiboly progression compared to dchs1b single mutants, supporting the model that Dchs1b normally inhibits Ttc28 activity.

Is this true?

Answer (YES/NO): YES